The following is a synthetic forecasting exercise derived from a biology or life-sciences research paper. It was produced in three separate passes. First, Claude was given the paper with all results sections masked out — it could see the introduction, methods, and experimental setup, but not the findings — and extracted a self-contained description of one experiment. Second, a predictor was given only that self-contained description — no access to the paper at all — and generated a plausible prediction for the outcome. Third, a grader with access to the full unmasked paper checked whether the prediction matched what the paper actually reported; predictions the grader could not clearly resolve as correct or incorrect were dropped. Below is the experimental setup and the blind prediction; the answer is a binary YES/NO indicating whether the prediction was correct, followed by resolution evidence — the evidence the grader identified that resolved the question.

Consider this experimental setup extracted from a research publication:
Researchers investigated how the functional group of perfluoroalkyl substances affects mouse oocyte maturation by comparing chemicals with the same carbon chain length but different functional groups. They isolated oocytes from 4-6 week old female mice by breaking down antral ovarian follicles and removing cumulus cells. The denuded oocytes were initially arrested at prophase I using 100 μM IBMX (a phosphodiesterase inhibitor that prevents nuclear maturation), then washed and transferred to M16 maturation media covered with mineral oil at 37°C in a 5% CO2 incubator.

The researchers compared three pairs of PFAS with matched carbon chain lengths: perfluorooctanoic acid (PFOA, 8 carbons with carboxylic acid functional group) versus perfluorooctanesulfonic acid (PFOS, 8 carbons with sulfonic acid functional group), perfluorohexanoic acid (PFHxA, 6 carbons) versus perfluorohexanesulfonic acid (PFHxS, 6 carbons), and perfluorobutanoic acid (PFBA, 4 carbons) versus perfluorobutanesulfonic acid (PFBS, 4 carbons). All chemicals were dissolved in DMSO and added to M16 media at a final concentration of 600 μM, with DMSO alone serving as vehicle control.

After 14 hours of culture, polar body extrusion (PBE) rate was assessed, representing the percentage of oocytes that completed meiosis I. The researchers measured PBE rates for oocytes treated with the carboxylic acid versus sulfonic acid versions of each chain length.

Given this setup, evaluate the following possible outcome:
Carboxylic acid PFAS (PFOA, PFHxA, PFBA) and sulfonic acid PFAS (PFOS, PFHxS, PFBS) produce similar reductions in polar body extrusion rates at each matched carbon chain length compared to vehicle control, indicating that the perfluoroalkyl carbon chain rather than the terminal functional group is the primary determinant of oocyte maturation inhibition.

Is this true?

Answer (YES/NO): NO